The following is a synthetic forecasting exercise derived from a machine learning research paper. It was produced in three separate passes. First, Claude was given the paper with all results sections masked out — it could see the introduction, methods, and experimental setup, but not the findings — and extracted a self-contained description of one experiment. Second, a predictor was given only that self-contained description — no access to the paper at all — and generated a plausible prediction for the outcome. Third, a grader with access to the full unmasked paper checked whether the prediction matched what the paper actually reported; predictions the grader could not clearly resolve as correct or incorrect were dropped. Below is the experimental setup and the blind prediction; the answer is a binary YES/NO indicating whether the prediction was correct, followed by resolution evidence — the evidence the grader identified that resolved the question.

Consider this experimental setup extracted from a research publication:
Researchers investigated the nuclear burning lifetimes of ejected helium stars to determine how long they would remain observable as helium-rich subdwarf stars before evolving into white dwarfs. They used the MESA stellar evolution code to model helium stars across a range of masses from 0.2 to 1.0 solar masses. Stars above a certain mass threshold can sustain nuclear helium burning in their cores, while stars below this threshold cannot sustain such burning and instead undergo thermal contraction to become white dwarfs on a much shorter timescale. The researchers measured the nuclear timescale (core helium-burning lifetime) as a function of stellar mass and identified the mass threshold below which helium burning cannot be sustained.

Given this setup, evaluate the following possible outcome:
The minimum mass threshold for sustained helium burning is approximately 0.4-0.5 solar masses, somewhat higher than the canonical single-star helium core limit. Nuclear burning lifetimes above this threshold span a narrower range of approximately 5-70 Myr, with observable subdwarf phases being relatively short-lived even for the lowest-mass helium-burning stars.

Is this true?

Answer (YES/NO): NO